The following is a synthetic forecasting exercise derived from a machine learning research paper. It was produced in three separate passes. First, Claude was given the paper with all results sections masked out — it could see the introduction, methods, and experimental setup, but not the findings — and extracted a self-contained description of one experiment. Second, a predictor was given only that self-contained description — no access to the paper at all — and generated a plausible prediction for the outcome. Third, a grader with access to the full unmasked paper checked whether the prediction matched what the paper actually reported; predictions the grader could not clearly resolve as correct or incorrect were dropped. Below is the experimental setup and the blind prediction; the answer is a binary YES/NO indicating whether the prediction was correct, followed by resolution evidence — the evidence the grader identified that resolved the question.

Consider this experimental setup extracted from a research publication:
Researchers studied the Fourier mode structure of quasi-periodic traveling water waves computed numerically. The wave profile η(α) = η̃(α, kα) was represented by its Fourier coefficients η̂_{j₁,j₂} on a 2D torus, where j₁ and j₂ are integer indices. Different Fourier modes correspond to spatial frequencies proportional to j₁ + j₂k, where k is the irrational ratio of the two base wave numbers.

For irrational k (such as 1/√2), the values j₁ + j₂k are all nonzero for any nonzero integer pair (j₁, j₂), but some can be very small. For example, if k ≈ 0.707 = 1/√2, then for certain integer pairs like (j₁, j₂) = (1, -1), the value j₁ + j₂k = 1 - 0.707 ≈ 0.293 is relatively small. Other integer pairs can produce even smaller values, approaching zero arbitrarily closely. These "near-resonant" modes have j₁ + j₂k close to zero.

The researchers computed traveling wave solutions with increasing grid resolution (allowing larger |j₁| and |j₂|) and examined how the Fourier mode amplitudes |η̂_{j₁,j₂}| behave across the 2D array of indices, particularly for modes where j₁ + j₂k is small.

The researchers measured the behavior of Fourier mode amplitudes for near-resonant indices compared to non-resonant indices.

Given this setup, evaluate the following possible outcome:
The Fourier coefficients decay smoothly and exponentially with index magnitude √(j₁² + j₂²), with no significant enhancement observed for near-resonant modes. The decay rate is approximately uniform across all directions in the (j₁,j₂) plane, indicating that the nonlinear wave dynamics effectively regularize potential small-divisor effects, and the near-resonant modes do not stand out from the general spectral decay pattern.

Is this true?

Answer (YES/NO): NO